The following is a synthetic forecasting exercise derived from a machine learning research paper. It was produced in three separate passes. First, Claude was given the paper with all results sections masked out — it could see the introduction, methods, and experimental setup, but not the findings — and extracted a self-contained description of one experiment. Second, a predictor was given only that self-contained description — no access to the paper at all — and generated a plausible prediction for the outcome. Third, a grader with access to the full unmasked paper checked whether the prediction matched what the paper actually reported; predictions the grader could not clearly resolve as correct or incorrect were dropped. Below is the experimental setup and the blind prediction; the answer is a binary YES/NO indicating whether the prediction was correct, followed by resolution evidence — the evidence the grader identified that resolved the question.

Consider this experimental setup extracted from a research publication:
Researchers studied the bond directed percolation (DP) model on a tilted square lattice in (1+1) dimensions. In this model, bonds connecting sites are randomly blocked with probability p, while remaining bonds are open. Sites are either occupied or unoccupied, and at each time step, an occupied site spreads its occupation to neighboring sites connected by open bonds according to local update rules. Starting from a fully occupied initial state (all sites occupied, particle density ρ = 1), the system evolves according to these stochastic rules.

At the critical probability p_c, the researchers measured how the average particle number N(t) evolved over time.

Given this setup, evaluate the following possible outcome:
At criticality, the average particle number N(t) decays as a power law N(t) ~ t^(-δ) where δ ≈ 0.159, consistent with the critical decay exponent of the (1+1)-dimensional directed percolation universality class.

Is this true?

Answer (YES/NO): YES